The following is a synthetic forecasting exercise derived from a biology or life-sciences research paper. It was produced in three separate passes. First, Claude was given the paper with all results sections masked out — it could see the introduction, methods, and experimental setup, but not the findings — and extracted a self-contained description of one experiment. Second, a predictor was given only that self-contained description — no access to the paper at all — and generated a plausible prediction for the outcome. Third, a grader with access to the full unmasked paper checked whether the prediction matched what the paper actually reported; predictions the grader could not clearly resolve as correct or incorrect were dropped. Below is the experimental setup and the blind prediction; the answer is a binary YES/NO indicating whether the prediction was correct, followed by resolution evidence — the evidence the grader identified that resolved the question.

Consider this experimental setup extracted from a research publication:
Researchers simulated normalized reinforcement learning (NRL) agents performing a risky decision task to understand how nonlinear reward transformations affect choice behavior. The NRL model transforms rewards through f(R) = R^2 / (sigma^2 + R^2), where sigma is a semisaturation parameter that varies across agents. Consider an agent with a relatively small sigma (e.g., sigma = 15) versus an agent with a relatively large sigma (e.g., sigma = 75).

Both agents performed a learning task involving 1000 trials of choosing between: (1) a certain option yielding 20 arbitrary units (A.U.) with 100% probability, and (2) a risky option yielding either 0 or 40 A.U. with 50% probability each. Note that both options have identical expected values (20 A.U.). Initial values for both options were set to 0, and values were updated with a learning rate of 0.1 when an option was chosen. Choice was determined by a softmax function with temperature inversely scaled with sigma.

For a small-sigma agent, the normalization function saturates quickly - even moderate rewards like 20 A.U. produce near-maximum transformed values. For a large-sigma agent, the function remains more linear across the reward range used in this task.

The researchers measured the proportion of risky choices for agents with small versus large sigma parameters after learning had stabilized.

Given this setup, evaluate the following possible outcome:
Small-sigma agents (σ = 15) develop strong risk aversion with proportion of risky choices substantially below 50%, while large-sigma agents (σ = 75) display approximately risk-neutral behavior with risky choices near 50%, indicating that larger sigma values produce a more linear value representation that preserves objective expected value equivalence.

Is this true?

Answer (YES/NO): NO